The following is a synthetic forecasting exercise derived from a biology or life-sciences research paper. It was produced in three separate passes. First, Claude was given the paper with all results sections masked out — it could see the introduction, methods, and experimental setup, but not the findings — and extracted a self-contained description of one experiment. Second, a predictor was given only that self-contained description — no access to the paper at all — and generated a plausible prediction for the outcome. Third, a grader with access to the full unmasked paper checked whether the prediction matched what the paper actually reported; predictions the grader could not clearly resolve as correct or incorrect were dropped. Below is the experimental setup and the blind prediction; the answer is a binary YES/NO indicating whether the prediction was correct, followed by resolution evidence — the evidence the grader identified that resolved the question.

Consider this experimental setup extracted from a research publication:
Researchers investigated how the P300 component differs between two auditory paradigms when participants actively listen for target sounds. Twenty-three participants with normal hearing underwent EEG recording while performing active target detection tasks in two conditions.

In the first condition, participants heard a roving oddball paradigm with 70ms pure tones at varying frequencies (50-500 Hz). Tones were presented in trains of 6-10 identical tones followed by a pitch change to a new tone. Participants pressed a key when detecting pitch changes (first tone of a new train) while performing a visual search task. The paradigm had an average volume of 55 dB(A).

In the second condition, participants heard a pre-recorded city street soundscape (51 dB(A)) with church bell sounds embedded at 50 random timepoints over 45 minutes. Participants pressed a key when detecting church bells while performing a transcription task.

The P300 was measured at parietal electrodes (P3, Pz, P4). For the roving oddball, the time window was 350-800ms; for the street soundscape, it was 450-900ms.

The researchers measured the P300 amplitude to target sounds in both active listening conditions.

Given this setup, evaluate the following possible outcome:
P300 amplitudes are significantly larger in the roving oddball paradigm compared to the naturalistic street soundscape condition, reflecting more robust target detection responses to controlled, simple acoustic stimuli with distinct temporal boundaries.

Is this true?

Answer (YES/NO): NO